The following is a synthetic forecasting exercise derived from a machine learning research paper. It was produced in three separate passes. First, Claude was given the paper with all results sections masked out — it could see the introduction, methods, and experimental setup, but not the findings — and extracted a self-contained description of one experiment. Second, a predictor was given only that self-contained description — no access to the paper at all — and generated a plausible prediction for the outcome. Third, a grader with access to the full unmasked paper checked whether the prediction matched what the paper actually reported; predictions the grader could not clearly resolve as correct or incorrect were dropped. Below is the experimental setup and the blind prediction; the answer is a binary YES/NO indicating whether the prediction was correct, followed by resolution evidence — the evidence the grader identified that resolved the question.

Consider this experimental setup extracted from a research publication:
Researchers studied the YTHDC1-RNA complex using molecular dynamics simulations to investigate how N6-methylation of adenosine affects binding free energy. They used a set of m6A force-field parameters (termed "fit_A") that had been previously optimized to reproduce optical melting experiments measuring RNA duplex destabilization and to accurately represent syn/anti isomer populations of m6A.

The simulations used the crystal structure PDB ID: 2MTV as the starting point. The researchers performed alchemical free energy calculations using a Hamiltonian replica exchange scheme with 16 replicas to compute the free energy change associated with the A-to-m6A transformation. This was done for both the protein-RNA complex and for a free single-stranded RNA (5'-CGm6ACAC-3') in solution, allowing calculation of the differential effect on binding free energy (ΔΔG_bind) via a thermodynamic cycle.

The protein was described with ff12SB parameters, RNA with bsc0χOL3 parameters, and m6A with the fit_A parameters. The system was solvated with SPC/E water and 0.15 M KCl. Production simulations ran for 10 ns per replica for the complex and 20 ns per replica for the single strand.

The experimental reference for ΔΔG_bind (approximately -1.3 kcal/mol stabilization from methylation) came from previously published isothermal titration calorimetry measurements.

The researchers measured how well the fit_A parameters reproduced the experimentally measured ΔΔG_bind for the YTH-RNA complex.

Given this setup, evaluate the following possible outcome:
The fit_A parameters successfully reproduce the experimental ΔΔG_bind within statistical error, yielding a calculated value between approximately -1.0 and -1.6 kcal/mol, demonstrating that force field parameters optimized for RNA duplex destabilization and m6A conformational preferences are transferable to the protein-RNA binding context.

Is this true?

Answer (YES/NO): NO